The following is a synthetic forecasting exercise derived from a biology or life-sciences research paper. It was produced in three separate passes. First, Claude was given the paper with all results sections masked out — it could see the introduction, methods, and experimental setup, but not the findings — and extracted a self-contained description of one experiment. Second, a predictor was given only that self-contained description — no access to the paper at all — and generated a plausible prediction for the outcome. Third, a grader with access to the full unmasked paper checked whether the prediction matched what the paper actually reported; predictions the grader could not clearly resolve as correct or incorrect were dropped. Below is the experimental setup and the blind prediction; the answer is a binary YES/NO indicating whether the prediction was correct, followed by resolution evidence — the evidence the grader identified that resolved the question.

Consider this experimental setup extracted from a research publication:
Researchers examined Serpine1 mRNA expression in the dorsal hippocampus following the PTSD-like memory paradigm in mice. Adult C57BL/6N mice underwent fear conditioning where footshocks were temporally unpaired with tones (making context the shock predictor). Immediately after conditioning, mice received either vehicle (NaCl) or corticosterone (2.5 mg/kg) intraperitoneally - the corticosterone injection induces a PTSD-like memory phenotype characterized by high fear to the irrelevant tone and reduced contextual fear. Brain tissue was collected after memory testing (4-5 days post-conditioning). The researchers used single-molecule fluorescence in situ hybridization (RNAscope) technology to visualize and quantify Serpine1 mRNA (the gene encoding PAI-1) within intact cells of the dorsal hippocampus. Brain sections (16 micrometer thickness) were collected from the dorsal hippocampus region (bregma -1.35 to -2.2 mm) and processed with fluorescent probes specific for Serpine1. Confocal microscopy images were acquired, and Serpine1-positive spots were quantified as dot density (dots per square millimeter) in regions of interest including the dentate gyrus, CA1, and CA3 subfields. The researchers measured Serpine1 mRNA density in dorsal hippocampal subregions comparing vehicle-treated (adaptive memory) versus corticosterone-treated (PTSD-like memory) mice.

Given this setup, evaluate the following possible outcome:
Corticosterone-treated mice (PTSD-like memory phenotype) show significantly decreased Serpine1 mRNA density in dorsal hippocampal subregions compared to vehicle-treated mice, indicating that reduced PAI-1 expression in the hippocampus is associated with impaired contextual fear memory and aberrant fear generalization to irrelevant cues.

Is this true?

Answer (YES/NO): NO